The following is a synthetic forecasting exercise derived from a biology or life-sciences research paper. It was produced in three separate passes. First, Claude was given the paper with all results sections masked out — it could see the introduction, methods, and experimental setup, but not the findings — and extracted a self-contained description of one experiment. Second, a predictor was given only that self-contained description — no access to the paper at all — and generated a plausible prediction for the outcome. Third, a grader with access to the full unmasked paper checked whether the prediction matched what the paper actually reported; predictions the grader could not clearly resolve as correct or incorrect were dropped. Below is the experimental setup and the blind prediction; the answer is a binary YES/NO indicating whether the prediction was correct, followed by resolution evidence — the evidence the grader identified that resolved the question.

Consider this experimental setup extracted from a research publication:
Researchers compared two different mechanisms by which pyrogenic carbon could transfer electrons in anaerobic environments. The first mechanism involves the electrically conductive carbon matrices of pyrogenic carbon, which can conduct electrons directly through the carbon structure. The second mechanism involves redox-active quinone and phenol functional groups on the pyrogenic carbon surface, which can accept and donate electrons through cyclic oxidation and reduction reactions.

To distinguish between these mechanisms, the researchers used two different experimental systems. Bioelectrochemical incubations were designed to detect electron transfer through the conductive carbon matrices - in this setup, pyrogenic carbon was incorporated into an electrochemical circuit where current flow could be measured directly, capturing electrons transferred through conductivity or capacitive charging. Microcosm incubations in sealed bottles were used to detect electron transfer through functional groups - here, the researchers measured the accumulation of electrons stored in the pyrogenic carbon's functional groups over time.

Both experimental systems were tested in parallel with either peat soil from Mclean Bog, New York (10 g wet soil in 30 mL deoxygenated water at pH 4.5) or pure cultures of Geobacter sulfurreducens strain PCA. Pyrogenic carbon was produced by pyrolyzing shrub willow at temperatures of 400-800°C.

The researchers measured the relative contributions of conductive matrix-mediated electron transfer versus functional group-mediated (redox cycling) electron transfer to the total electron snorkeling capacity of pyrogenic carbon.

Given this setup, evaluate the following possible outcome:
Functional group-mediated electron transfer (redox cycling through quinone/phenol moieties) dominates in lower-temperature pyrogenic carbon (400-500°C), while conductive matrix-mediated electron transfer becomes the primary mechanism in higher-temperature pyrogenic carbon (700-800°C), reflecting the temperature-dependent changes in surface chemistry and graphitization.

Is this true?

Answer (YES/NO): YES